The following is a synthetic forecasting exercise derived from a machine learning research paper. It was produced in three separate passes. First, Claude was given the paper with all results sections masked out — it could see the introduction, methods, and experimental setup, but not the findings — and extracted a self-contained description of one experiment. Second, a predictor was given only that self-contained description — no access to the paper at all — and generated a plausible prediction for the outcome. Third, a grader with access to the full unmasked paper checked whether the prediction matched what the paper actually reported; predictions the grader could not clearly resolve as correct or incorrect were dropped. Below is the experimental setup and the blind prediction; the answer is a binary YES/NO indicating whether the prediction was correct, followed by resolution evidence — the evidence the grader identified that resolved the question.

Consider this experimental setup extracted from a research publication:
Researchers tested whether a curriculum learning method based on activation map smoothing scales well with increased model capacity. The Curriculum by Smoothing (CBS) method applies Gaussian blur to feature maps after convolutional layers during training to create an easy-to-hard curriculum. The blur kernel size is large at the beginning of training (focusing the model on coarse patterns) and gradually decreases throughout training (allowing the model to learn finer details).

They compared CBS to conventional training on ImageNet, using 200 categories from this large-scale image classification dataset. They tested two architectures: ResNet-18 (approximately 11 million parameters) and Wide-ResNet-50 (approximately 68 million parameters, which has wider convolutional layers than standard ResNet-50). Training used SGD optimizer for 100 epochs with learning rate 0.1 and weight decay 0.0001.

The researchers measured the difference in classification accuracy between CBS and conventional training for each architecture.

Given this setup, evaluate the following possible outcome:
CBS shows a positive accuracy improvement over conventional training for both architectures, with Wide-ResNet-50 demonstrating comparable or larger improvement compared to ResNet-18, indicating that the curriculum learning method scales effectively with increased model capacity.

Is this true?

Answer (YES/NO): NO